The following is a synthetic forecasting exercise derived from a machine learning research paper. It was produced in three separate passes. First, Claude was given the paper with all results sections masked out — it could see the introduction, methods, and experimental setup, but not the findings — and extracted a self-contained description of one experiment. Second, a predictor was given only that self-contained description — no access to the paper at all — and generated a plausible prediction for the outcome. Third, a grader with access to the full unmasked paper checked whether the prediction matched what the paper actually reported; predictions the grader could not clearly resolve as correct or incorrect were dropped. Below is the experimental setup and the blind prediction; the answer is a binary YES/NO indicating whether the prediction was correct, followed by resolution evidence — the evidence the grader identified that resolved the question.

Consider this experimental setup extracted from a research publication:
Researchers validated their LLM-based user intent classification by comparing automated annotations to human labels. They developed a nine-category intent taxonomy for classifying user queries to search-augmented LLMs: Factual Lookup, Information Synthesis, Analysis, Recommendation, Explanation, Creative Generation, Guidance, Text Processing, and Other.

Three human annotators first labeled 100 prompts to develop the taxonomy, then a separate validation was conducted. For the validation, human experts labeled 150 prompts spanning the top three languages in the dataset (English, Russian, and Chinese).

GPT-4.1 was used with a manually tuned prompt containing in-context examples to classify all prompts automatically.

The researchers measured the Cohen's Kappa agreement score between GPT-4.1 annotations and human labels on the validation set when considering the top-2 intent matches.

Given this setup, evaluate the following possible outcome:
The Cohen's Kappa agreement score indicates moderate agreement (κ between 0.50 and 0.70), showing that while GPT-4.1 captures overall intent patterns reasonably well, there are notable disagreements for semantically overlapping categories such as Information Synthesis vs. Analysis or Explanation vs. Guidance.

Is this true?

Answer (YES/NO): NO